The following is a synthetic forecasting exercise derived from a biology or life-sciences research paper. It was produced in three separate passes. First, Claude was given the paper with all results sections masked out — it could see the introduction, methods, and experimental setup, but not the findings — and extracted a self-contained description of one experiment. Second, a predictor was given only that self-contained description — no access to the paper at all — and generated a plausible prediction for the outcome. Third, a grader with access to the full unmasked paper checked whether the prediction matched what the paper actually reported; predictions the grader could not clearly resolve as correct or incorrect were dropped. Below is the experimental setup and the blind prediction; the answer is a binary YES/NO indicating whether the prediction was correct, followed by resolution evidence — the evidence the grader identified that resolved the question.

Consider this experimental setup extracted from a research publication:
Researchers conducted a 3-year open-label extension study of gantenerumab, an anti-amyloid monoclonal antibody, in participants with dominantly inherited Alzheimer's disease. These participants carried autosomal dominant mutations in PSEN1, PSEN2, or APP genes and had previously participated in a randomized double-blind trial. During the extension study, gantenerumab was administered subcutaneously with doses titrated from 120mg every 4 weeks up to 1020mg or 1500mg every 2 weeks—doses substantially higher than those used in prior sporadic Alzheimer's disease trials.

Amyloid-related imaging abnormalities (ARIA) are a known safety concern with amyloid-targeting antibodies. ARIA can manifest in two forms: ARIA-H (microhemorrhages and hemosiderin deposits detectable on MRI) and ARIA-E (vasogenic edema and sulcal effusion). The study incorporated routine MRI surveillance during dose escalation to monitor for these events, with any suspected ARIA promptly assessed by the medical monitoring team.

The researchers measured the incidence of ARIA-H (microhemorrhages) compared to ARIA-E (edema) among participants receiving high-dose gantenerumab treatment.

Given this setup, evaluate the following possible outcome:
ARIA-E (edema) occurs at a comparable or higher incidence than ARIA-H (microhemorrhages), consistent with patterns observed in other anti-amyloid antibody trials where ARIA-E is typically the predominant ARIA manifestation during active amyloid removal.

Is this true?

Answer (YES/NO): NO